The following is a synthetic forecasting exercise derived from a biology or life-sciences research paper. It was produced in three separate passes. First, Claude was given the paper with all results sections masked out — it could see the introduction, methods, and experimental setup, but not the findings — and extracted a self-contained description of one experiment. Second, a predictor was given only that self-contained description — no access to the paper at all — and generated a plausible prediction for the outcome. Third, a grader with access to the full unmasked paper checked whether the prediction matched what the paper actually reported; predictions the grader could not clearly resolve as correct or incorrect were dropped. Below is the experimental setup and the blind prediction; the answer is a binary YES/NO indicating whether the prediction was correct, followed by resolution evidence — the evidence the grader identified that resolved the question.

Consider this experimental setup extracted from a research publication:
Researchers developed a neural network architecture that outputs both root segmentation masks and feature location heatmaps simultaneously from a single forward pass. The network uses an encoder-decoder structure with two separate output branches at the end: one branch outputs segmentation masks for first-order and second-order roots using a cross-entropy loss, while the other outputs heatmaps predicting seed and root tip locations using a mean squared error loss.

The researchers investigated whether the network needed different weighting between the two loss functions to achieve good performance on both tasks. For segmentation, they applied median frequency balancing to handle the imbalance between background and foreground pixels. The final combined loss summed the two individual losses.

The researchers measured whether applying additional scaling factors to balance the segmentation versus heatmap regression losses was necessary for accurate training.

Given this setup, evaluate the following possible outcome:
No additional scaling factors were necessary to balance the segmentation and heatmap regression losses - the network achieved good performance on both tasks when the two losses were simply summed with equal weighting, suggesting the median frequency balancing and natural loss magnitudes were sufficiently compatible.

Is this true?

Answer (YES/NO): YES